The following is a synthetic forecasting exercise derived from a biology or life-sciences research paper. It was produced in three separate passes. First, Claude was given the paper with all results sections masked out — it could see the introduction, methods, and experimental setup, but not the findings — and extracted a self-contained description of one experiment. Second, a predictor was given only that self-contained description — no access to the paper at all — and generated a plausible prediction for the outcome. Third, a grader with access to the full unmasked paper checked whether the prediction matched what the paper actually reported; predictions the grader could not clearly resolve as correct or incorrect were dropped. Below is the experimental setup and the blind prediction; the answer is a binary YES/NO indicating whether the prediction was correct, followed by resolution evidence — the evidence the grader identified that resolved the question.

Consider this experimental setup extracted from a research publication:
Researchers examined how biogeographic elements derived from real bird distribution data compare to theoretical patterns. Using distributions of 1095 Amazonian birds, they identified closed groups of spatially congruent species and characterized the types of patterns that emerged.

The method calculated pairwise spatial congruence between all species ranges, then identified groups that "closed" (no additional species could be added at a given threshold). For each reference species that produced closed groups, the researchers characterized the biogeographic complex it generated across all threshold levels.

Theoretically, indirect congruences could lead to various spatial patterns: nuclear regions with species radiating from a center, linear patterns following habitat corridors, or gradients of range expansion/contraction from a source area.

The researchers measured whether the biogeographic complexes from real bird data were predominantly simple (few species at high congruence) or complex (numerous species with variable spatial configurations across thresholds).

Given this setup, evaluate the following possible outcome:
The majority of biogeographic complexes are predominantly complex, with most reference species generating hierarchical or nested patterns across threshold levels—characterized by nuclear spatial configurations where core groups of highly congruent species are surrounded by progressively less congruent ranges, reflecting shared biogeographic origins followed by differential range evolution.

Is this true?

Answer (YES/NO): NO